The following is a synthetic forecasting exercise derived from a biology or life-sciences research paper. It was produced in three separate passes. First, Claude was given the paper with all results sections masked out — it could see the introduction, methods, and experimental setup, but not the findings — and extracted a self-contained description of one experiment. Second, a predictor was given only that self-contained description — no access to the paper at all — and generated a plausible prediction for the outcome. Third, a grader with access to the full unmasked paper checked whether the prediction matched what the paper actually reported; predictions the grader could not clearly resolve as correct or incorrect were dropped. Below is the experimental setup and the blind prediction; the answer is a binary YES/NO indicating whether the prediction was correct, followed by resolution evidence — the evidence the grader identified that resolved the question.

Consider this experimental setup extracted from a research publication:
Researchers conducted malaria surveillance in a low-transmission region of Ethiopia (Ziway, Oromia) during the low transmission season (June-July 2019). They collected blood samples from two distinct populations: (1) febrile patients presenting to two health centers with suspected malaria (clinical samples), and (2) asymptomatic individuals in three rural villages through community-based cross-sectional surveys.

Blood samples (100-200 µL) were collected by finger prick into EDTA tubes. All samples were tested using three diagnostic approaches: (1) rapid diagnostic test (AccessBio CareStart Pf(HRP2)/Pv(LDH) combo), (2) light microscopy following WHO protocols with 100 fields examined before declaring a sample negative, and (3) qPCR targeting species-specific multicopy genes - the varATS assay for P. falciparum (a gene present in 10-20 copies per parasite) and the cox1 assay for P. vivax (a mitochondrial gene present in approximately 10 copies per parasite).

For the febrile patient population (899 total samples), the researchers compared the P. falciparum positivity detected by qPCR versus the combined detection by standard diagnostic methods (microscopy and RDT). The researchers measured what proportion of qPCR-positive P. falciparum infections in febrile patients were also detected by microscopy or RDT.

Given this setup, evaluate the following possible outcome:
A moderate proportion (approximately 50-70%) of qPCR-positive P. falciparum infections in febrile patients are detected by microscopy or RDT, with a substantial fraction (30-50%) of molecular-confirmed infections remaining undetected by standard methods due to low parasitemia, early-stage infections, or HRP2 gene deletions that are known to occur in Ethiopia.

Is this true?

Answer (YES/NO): NO